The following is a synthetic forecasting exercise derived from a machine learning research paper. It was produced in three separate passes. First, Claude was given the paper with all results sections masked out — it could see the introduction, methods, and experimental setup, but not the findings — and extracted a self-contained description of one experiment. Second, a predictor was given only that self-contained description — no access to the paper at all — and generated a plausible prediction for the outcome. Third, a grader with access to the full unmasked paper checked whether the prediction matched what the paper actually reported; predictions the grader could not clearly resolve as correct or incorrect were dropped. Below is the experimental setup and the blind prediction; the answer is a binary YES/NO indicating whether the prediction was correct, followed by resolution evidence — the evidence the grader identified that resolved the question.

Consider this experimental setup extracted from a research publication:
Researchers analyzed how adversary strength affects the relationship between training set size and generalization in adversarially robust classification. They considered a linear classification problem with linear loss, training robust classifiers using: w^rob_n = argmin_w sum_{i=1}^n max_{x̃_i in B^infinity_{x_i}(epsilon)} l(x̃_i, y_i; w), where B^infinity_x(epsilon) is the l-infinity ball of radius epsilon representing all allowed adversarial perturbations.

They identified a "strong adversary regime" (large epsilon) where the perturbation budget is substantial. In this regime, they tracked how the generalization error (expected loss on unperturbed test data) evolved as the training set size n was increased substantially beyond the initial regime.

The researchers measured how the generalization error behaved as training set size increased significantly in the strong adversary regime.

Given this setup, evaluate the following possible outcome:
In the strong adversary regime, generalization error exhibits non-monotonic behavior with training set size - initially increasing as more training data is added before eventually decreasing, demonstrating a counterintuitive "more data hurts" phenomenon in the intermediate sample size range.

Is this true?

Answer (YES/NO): NO